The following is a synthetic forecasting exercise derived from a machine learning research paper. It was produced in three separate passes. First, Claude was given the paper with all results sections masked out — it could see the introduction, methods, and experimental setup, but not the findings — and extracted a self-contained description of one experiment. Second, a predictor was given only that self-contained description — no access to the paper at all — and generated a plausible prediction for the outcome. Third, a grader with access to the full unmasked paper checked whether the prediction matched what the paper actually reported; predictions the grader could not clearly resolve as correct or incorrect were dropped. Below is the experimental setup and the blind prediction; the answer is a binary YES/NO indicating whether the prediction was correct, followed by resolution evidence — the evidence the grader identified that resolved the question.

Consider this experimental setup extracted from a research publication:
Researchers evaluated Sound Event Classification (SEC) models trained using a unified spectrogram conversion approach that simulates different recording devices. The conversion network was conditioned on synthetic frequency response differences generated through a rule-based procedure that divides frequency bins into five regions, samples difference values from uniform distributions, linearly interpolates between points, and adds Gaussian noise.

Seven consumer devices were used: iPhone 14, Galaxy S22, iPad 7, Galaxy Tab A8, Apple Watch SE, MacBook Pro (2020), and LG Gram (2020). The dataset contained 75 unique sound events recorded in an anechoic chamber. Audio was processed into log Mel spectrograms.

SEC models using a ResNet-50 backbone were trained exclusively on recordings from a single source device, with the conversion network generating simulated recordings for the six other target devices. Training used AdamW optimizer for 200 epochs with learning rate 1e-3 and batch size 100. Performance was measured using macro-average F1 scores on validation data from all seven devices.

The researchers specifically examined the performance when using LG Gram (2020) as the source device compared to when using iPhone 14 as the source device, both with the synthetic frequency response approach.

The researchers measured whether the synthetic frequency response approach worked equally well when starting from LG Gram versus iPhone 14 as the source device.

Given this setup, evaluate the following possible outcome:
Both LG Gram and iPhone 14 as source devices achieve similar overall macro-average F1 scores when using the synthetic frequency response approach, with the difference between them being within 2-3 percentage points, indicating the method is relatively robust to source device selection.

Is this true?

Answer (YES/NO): NO